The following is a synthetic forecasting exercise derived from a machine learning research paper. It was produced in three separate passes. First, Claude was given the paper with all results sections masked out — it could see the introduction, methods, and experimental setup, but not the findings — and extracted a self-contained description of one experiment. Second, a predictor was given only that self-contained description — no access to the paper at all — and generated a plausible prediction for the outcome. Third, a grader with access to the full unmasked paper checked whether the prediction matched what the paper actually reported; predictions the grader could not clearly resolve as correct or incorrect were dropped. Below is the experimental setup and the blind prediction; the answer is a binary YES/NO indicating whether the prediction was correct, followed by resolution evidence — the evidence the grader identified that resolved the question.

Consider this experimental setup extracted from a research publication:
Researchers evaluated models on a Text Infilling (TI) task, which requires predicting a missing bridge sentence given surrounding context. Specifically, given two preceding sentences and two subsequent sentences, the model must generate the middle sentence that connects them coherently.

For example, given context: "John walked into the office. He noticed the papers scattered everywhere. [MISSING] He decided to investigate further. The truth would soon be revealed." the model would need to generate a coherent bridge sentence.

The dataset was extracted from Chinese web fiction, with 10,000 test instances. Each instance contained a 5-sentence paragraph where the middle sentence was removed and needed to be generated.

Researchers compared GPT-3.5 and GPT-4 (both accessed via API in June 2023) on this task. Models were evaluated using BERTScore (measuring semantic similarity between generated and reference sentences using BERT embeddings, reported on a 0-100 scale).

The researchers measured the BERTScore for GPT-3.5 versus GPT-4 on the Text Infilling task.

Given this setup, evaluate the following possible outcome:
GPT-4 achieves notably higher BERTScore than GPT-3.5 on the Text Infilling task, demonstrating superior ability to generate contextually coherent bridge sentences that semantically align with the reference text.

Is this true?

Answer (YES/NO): NO